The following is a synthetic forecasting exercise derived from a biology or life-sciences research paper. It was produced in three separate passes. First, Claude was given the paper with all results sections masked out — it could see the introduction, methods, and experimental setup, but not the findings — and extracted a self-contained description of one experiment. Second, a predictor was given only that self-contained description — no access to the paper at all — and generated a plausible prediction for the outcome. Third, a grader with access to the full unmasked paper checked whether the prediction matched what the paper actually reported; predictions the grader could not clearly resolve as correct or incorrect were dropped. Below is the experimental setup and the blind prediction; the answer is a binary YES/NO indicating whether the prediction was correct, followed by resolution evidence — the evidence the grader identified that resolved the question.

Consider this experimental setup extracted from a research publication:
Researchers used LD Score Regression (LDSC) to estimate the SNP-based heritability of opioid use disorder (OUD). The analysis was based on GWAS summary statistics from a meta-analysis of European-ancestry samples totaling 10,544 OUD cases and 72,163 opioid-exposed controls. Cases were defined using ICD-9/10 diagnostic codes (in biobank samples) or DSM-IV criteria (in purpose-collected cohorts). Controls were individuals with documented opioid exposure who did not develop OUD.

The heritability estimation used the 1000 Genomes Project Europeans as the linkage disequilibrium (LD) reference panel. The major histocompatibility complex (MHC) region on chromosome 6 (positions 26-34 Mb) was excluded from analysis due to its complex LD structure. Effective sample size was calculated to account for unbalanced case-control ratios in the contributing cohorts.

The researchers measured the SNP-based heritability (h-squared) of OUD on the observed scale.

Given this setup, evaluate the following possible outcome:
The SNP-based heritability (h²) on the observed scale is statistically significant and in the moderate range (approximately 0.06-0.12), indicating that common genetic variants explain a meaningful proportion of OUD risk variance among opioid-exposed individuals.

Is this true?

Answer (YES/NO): YES